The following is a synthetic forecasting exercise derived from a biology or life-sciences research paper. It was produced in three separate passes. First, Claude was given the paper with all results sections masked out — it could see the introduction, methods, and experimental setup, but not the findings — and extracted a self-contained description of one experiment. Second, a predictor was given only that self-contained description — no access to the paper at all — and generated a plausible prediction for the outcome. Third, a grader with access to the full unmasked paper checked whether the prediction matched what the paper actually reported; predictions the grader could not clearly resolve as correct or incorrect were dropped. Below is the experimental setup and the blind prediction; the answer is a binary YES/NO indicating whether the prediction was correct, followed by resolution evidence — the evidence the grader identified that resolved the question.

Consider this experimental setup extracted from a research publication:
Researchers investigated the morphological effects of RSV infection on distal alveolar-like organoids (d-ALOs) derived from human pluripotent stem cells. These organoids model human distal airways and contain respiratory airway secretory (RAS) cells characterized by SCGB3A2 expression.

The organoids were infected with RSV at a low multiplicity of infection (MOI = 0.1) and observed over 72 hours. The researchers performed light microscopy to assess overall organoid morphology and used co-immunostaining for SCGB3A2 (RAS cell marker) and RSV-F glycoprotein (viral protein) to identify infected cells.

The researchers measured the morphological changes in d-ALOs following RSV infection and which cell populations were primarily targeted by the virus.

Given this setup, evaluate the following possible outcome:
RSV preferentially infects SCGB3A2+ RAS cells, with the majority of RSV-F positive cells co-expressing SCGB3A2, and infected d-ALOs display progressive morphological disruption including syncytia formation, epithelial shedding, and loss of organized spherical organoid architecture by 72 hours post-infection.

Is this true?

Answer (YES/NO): NO